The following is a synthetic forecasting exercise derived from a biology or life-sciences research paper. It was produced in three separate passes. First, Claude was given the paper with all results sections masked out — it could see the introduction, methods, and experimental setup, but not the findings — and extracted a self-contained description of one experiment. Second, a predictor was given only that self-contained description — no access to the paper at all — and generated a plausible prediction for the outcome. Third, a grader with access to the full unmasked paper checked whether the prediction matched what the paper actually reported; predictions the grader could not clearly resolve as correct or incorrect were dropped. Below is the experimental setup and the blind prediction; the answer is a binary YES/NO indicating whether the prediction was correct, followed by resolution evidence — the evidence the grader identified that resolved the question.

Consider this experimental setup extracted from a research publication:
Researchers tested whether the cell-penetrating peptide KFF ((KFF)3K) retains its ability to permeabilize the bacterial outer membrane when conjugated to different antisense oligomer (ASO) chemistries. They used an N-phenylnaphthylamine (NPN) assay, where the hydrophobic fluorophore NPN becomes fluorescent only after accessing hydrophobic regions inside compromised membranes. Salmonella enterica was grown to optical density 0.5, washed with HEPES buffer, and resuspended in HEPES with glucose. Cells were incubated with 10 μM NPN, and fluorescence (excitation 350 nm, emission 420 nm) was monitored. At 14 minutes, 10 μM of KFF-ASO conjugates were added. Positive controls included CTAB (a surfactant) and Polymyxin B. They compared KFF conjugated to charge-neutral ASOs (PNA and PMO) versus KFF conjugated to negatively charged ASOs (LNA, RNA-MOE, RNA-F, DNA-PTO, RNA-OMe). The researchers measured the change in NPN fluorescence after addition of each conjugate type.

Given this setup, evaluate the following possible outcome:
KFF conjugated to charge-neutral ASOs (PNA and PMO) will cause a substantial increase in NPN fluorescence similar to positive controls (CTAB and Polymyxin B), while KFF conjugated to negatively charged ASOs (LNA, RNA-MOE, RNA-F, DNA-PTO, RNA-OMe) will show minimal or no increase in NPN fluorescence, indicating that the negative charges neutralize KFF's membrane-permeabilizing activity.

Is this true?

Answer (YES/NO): YES